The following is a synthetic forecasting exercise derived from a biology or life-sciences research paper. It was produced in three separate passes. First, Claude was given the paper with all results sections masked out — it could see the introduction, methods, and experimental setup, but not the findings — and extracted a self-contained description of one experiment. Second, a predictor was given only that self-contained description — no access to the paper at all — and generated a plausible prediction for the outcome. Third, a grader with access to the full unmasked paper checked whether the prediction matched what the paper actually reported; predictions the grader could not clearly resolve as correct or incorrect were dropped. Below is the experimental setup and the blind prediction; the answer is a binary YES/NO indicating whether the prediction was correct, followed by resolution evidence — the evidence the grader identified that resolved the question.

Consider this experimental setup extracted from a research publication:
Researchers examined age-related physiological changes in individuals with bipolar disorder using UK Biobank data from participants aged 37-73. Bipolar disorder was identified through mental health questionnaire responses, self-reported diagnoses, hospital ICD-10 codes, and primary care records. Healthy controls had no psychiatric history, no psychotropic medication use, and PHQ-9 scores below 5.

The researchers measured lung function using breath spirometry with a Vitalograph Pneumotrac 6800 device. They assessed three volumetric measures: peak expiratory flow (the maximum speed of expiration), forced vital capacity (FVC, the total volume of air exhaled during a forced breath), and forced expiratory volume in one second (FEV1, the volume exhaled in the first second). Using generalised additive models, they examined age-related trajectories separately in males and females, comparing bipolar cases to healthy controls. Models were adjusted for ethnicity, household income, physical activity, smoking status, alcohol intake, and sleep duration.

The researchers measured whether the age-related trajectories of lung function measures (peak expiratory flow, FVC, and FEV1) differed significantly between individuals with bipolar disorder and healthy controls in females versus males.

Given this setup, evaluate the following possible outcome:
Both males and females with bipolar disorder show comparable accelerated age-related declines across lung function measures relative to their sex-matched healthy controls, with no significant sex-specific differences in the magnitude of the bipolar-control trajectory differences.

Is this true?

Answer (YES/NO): NO